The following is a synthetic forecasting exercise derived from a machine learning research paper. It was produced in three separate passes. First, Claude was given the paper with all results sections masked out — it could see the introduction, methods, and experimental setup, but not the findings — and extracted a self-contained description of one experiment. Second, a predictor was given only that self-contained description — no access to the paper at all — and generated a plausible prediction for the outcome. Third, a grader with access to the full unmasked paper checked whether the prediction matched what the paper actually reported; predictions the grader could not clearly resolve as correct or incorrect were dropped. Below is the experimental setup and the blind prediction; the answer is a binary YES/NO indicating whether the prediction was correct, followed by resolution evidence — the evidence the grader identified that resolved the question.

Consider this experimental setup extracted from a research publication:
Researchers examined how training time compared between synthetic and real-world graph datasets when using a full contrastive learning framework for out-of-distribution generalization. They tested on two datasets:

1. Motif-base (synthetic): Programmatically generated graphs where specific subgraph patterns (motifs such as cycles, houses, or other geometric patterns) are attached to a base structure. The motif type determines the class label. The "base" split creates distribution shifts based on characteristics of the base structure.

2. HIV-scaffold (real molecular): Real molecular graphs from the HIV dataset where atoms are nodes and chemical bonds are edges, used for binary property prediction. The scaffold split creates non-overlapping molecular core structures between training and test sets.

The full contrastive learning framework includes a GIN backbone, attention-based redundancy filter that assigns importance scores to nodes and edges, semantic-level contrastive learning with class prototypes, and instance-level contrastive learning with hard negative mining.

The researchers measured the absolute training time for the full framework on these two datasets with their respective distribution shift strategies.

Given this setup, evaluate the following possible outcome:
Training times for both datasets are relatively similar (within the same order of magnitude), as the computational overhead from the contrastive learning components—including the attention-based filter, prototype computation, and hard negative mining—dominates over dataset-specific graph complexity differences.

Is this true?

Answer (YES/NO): NO